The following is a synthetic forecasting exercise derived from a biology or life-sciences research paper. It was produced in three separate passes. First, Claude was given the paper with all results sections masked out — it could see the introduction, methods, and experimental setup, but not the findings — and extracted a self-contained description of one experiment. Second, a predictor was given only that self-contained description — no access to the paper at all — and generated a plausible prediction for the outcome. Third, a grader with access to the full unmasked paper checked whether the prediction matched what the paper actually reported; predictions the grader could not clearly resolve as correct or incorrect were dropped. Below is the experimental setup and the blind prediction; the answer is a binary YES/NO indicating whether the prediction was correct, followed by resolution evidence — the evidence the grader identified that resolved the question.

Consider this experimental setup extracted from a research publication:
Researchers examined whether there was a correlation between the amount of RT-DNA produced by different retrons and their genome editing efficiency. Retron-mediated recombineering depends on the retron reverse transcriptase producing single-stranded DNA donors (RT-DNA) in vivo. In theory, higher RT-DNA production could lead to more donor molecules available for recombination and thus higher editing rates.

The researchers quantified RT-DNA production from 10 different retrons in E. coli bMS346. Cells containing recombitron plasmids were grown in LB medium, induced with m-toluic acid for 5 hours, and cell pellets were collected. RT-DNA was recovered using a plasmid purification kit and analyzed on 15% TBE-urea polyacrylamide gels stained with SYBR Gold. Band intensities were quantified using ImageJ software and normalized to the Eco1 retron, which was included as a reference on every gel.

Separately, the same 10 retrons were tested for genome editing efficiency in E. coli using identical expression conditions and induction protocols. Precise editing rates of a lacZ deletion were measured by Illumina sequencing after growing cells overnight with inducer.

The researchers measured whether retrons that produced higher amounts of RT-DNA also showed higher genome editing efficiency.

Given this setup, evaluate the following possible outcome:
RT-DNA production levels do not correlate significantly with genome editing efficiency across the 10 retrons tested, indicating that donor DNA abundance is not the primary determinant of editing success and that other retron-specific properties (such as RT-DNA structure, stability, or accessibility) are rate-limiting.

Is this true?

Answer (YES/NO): YES